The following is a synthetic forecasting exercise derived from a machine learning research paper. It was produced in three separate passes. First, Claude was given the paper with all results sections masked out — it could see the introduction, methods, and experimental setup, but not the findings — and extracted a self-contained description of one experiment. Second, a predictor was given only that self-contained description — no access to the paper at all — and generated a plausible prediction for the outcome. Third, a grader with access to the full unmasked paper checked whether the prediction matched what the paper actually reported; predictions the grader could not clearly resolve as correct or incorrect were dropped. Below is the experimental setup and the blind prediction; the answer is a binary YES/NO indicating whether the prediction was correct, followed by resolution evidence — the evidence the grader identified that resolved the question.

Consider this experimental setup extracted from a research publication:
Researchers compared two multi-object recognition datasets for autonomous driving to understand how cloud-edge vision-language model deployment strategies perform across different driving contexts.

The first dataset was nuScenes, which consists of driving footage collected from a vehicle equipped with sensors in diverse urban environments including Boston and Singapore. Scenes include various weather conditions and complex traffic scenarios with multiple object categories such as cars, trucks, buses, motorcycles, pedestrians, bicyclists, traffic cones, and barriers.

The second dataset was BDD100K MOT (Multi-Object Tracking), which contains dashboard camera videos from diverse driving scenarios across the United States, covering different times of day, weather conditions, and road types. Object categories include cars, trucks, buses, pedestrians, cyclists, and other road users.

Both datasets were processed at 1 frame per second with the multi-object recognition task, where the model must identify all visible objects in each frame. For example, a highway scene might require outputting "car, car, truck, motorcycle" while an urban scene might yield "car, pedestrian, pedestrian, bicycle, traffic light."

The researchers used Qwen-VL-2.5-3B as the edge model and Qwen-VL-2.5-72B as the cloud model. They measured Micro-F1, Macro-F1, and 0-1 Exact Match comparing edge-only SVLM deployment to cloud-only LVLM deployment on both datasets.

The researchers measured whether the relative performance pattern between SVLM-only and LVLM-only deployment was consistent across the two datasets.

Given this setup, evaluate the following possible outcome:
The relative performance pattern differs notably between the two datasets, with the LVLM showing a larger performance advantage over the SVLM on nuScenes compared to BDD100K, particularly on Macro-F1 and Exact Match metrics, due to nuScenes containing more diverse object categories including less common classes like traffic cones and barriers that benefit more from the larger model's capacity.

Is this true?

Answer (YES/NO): NO